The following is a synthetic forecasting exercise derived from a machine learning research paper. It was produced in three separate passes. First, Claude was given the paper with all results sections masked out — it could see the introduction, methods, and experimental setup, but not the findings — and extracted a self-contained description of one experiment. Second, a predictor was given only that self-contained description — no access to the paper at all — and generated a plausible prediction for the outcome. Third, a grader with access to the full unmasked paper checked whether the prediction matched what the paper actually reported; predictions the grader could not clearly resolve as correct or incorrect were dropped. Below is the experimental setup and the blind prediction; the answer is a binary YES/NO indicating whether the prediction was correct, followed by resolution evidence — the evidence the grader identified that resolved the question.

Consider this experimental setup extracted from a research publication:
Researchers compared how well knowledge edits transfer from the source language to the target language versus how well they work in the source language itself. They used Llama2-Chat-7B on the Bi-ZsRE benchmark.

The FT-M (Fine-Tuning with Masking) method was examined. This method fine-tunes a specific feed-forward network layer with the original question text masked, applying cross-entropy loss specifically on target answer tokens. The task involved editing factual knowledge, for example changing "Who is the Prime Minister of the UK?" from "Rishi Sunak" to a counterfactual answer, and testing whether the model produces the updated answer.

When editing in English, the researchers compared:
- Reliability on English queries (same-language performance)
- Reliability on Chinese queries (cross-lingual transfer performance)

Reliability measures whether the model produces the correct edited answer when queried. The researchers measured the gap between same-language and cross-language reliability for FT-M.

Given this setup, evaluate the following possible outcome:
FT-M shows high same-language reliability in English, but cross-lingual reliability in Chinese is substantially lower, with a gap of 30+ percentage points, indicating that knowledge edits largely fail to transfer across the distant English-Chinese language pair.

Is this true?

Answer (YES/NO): YES